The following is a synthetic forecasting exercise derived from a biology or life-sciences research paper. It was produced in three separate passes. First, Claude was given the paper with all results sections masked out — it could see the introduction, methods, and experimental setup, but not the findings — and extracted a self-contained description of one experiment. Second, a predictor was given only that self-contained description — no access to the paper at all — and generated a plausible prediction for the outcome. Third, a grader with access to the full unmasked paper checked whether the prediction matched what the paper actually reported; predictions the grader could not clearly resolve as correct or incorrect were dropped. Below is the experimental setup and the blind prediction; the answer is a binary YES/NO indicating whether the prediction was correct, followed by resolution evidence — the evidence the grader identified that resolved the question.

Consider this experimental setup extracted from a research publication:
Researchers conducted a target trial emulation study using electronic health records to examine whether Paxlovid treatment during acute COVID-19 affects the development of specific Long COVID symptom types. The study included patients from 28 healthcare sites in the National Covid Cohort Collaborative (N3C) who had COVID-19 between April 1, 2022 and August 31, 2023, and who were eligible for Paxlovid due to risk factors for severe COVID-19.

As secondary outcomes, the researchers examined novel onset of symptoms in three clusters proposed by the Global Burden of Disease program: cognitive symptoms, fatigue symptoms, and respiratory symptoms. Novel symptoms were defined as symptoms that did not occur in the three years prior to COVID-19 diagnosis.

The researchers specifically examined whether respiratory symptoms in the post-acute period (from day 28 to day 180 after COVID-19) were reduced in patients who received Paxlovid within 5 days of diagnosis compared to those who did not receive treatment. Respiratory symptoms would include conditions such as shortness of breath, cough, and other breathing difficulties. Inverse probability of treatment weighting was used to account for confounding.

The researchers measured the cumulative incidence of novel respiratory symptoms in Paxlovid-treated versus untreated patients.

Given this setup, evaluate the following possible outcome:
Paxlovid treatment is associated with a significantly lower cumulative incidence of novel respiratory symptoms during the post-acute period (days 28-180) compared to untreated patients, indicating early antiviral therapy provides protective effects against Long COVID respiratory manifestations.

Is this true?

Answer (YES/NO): NO